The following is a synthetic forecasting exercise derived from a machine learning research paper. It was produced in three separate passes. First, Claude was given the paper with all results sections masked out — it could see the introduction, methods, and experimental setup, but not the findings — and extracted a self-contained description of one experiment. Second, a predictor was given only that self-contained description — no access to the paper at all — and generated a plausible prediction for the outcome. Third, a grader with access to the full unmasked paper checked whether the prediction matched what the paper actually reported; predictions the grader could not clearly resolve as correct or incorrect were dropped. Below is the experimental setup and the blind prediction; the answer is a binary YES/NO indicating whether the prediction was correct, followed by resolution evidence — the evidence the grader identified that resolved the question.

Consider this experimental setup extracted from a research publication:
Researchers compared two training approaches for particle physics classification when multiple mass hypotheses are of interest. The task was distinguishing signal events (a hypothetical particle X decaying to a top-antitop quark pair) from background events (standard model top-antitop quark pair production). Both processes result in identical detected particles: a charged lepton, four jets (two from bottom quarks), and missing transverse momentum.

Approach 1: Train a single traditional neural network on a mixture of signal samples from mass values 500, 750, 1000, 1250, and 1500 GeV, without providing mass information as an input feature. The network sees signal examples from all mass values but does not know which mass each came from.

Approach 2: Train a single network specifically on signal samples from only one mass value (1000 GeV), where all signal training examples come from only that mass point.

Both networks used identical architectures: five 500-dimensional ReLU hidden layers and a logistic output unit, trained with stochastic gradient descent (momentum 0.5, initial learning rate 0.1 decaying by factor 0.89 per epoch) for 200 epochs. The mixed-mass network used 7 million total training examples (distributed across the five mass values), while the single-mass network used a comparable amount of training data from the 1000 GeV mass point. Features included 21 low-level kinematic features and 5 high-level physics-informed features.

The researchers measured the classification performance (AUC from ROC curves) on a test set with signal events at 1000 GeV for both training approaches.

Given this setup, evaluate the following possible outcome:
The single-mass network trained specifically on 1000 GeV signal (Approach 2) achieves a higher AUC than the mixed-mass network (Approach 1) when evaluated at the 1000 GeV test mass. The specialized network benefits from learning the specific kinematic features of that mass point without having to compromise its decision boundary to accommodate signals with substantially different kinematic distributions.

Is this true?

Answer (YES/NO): YES